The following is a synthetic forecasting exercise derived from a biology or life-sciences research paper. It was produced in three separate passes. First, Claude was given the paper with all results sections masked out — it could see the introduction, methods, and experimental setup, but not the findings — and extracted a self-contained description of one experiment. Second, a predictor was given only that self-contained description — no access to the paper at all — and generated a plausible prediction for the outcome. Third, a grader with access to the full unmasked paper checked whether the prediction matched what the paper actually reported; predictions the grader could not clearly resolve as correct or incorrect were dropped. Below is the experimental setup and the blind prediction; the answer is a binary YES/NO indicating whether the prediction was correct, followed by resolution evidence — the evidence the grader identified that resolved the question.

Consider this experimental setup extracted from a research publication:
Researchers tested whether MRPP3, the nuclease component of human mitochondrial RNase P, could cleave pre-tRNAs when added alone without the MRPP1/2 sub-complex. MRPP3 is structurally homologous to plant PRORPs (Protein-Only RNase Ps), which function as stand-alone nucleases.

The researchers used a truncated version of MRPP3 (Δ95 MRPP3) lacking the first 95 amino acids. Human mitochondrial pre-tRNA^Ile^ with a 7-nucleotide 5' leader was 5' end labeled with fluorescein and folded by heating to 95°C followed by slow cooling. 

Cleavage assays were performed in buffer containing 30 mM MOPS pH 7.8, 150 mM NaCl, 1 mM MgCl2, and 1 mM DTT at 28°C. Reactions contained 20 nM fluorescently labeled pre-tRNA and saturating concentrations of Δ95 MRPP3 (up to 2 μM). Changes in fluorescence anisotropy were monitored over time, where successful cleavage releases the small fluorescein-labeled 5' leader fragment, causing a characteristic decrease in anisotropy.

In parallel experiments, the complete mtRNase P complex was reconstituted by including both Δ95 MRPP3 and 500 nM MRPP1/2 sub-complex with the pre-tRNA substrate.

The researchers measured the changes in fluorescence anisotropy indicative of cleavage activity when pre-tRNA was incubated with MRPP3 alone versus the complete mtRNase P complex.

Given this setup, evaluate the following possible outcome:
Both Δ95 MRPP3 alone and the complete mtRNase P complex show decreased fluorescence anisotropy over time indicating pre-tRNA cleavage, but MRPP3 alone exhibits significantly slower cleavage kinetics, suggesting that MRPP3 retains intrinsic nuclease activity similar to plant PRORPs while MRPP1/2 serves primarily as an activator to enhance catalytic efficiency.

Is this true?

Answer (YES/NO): NO